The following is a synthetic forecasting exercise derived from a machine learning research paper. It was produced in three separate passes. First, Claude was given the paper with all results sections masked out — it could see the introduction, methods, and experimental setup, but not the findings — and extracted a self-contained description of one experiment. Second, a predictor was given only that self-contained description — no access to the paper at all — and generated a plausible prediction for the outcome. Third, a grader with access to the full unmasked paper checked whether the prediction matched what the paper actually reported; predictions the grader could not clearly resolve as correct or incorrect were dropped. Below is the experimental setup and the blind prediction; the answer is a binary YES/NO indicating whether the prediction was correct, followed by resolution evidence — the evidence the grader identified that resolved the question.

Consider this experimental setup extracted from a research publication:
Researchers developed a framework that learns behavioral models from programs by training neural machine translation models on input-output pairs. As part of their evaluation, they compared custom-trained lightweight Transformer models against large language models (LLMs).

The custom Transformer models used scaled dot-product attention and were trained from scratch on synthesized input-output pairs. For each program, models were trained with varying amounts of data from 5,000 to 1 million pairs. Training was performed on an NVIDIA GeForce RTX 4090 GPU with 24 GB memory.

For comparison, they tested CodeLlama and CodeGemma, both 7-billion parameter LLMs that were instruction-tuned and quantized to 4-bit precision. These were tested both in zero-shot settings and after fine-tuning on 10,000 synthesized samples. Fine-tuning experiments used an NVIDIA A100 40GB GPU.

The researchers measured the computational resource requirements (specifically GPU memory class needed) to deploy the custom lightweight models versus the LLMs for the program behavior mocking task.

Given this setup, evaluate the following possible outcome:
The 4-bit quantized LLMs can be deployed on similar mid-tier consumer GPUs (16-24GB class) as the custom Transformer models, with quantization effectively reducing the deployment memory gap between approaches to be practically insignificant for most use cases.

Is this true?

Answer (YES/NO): NO